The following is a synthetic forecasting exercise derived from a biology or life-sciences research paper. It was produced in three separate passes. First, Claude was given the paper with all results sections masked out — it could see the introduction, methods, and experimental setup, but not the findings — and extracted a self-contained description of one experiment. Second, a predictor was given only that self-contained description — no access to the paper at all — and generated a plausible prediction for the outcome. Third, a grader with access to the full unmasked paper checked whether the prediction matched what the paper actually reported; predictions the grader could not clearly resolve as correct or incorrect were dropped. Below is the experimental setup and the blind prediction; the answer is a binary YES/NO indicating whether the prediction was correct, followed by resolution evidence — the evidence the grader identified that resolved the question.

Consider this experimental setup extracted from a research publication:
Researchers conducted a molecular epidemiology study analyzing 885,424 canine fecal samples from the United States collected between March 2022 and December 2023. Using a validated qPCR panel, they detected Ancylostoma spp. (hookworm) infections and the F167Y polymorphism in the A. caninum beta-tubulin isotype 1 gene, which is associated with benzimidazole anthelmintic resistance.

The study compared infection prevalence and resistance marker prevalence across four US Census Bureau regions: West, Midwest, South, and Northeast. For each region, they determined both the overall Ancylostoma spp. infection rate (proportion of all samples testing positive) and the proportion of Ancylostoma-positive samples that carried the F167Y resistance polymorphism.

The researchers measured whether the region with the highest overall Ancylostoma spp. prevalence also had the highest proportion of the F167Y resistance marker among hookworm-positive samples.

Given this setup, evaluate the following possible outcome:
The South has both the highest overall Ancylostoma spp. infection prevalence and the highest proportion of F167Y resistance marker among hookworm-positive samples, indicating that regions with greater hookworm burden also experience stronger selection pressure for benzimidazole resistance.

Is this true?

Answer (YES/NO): NO